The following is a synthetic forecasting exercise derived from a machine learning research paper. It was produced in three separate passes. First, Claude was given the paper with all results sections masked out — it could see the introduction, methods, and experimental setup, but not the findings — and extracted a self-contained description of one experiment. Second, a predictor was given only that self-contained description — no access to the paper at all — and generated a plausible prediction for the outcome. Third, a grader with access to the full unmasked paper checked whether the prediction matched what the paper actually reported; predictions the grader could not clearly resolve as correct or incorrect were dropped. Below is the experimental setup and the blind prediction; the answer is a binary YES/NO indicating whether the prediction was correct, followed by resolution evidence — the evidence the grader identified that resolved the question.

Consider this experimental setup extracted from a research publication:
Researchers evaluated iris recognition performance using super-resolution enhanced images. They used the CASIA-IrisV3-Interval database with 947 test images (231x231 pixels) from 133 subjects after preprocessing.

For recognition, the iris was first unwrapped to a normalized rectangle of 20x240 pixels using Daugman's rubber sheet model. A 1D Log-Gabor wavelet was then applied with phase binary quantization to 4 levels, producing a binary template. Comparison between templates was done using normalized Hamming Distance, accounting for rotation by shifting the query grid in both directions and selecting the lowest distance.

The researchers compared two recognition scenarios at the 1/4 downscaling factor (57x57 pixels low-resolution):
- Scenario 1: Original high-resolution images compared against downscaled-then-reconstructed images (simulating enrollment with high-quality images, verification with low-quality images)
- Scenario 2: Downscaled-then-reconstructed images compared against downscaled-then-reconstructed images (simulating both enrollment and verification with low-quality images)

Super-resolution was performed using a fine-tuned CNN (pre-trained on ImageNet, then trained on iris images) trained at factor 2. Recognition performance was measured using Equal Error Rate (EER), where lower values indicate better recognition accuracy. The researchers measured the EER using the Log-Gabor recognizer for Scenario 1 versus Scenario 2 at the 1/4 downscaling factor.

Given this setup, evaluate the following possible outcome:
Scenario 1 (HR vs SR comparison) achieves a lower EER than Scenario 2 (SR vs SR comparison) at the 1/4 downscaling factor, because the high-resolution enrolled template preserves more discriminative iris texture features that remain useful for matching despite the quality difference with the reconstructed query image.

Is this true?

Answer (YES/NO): NO